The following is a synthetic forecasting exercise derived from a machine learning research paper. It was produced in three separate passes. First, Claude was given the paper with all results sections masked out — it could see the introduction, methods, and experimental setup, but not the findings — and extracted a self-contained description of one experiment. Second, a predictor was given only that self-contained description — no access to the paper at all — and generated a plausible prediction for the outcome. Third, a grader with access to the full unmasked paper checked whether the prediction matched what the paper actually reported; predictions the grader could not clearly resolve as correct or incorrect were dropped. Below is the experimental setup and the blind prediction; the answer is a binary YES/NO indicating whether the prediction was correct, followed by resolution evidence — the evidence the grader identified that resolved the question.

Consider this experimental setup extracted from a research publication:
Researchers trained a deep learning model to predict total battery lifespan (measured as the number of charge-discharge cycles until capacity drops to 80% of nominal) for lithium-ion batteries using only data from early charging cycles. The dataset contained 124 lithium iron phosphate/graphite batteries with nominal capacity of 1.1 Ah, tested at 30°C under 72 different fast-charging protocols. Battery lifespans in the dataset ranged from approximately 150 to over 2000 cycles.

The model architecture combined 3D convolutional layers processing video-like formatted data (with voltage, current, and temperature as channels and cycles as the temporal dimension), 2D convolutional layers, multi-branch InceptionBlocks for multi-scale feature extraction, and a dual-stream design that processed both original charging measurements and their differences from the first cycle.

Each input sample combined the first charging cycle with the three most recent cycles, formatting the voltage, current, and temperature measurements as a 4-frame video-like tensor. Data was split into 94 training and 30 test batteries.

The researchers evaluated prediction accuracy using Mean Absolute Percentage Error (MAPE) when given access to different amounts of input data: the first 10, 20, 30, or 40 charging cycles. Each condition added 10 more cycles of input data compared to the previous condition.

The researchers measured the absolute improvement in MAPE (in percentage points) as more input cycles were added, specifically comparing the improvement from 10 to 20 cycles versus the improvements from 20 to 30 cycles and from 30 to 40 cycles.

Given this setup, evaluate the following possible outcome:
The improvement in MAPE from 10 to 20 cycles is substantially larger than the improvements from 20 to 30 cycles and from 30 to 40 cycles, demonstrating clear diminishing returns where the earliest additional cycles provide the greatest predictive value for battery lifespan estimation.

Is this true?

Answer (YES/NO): YES